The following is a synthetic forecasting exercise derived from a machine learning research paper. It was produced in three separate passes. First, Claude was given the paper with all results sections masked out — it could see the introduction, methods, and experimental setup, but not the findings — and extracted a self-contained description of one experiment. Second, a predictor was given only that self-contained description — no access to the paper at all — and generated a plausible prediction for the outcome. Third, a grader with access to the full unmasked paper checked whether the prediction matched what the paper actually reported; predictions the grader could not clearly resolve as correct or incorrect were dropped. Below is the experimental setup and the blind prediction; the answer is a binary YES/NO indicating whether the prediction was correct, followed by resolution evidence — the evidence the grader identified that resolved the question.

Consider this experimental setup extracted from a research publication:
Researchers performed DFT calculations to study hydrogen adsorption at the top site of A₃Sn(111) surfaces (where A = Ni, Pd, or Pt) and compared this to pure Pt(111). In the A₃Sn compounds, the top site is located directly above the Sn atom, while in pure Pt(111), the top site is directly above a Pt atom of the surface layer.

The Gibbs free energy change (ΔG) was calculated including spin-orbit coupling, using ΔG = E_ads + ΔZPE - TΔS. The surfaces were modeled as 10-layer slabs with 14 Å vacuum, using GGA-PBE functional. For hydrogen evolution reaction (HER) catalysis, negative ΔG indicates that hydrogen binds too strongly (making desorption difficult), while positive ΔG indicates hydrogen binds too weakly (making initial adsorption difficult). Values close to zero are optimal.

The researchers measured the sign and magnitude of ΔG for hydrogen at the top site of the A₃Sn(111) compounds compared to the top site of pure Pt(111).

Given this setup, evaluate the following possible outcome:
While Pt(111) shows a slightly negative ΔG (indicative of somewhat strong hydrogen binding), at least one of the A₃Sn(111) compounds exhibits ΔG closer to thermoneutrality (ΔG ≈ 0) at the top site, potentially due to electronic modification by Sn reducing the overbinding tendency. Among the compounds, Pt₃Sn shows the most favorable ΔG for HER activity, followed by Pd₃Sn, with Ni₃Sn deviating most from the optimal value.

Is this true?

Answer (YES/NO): NO